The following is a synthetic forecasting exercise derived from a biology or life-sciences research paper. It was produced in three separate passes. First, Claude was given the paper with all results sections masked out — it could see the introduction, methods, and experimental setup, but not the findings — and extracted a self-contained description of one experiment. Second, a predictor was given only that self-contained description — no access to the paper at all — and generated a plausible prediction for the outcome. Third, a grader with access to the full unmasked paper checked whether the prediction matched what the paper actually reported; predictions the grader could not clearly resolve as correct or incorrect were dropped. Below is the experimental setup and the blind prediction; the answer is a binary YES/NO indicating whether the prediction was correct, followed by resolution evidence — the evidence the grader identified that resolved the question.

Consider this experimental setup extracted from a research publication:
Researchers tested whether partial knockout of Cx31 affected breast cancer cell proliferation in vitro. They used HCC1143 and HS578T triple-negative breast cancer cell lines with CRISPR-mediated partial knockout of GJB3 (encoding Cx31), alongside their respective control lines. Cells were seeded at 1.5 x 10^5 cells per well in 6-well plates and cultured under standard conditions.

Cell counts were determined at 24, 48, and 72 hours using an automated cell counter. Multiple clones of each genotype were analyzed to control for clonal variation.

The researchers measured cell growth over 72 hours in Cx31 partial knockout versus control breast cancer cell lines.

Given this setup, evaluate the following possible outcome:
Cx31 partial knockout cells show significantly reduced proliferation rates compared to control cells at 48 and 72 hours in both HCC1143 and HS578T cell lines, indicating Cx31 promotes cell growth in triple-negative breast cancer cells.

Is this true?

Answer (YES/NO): NO